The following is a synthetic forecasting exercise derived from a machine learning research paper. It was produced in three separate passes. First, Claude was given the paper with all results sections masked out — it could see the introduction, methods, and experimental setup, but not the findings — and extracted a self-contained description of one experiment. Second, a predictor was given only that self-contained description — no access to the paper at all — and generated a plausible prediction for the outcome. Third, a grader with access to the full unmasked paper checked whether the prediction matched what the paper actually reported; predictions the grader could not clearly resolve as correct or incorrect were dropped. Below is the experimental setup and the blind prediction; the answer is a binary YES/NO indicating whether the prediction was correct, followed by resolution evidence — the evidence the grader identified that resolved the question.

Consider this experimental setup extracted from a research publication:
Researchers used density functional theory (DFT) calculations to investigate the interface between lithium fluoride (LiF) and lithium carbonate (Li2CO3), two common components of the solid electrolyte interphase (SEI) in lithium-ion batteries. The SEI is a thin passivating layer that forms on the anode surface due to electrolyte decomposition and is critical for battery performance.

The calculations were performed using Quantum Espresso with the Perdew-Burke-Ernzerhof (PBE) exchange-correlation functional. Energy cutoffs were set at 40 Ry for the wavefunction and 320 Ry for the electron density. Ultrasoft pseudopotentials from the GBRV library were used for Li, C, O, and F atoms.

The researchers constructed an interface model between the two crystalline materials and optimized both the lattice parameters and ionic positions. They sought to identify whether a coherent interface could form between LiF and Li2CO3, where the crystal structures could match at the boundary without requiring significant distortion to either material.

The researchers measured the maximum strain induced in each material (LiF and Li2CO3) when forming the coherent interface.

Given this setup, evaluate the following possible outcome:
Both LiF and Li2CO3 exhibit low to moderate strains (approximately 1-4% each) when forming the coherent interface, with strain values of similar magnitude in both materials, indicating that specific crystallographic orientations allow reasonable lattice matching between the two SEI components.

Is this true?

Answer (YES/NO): YES